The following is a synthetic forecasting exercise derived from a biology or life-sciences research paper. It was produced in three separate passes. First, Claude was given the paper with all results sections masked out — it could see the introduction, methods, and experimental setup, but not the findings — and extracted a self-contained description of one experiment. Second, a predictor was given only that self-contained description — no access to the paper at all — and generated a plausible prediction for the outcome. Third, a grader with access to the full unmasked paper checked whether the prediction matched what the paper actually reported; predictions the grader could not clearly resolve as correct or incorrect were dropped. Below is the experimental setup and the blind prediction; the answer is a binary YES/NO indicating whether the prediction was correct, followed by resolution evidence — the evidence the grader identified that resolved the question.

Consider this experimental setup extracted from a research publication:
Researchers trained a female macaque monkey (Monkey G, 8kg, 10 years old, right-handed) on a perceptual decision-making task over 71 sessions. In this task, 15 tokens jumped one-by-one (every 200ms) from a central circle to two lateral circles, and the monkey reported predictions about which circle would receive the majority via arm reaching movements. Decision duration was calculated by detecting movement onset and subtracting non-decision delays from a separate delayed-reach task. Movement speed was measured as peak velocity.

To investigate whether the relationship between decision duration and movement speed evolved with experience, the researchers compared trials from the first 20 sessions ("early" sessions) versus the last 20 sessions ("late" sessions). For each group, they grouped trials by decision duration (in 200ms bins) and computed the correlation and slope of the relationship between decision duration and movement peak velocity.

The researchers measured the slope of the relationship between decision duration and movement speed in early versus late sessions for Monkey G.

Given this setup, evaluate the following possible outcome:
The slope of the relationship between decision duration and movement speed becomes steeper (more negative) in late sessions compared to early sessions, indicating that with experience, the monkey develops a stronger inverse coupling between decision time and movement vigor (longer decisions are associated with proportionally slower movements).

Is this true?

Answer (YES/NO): NO